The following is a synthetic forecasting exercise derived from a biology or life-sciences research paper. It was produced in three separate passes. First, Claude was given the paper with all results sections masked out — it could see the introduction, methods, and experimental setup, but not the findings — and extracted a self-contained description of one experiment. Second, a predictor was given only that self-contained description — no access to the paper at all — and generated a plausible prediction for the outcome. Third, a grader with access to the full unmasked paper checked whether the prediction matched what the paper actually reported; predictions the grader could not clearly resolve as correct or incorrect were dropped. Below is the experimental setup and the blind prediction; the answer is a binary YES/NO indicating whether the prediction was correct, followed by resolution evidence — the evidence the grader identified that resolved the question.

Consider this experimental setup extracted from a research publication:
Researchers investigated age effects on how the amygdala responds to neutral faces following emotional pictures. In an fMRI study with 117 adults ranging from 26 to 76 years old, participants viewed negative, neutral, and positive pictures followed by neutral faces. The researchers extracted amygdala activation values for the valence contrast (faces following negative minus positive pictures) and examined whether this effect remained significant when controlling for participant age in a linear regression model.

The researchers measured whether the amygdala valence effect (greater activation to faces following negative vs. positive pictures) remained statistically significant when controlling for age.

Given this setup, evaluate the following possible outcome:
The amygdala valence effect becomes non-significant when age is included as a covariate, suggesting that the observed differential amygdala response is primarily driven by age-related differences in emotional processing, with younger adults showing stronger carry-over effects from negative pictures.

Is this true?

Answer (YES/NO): NO